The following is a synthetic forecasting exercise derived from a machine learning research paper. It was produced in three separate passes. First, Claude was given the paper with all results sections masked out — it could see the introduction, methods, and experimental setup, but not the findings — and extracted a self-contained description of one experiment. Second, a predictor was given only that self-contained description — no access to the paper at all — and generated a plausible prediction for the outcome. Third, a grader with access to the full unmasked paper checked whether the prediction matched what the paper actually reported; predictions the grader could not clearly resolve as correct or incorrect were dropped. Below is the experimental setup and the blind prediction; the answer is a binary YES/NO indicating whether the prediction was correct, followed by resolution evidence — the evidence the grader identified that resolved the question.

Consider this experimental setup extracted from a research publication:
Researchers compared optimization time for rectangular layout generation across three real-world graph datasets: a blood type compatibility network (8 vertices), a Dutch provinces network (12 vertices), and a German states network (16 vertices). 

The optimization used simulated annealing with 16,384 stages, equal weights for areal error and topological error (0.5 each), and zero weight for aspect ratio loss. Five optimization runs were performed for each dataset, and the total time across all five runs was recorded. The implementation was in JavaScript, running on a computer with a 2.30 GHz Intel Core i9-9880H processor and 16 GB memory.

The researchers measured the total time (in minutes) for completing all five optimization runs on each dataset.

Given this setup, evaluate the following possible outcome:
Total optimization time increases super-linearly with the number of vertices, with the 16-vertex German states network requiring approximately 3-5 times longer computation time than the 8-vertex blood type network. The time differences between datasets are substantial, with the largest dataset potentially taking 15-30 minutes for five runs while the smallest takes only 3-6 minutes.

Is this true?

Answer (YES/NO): NO